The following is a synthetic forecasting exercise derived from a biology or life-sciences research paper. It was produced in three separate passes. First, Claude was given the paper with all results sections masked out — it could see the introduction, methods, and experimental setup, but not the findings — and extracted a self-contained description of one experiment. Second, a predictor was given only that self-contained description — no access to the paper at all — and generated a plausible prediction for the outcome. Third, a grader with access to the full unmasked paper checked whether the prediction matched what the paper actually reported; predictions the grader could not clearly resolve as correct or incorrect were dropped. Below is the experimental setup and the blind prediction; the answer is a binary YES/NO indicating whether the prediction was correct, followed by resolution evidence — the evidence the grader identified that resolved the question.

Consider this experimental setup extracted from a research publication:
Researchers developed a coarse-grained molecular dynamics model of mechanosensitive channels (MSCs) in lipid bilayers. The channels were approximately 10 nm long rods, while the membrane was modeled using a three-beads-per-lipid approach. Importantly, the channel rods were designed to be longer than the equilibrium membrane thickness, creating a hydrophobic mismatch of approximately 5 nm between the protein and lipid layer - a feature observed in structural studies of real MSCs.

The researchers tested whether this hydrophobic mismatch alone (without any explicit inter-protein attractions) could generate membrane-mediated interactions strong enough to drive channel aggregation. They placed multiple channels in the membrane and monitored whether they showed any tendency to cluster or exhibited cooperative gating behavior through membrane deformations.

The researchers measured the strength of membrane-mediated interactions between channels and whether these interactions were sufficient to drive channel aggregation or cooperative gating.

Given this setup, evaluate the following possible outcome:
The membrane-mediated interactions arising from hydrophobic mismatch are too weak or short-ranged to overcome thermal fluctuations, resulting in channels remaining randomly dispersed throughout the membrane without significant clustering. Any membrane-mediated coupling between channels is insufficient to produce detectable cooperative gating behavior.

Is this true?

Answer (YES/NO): YES